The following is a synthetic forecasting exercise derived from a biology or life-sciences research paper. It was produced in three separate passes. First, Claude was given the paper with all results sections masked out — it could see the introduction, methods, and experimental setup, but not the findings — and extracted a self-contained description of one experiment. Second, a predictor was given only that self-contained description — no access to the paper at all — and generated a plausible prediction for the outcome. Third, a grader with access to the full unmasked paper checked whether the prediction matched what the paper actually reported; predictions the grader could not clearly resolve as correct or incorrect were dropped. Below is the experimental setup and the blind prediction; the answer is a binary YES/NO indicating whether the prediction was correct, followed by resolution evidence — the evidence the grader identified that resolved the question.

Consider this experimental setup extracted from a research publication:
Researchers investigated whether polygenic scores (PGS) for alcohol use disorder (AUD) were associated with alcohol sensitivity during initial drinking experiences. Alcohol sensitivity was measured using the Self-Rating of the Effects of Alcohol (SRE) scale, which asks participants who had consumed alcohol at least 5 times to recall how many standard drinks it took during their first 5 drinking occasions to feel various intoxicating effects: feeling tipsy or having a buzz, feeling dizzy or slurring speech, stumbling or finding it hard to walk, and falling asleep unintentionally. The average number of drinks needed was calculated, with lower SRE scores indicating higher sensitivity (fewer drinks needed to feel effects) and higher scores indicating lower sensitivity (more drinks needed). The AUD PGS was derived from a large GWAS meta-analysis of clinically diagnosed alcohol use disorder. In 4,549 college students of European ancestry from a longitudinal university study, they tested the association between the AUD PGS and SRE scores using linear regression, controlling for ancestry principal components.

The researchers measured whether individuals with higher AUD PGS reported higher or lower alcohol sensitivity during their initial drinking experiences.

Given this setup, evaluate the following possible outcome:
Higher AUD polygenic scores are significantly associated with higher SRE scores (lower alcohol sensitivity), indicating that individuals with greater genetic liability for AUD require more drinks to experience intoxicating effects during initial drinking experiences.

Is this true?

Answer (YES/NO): NO